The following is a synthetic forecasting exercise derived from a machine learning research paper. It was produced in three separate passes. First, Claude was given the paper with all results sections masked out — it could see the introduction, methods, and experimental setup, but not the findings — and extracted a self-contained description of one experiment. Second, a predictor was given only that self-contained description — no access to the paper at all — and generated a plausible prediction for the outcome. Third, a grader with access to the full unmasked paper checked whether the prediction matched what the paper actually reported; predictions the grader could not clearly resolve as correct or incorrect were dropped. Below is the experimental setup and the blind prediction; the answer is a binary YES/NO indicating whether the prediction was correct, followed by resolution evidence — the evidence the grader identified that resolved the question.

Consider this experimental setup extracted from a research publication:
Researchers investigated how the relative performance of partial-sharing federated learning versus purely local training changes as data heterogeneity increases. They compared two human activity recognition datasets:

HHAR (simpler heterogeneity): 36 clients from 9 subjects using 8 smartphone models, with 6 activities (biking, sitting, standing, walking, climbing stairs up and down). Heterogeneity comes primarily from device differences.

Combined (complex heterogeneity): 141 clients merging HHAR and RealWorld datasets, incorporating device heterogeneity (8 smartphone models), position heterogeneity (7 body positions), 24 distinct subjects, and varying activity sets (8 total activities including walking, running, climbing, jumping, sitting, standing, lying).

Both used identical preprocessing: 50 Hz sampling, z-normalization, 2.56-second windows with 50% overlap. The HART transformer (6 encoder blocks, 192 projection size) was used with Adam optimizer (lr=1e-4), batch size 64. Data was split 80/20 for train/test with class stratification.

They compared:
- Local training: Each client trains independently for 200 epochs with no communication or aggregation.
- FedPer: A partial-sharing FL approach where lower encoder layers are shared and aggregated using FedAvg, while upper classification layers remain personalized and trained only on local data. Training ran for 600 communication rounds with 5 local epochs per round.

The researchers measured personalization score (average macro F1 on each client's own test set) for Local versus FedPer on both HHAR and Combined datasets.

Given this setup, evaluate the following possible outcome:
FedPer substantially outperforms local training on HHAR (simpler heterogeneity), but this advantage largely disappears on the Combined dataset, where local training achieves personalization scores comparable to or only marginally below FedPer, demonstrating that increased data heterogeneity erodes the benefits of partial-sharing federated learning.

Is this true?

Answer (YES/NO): NO